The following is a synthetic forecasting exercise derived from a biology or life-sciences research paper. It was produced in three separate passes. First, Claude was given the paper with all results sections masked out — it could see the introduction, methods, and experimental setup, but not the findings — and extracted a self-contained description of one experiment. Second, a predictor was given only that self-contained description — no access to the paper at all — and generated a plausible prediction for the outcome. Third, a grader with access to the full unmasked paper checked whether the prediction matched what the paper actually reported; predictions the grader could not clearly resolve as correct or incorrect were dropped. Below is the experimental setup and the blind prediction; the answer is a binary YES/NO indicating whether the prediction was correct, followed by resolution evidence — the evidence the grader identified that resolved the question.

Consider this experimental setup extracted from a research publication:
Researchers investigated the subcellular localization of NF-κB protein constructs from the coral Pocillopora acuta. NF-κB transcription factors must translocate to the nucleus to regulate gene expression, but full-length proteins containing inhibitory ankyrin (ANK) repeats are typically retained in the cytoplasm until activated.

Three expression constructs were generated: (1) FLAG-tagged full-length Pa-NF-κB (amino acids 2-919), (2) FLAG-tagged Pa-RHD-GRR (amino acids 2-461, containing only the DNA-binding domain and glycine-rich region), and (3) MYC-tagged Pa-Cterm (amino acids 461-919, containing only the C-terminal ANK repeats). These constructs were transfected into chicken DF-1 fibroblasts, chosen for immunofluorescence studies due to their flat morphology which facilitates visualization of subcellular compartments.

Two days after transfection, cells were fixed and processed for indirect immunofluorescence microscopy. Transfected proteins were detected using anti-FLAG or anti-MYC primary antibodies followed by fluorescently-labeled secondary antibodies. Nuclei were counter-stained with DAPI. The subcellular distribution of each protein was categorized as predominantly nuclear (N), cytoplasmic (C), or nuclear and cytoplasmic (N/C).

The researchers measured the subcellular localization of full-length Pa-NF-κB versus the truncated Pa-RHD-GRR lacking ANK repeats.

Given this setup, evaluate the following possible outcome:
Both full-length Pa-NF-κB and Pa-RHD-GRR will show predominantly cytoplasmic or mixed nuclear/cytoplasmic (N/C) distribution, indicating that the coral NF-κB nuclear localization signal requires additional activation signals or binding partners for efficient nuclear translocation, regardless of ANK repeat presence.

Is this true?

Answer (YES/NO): NO